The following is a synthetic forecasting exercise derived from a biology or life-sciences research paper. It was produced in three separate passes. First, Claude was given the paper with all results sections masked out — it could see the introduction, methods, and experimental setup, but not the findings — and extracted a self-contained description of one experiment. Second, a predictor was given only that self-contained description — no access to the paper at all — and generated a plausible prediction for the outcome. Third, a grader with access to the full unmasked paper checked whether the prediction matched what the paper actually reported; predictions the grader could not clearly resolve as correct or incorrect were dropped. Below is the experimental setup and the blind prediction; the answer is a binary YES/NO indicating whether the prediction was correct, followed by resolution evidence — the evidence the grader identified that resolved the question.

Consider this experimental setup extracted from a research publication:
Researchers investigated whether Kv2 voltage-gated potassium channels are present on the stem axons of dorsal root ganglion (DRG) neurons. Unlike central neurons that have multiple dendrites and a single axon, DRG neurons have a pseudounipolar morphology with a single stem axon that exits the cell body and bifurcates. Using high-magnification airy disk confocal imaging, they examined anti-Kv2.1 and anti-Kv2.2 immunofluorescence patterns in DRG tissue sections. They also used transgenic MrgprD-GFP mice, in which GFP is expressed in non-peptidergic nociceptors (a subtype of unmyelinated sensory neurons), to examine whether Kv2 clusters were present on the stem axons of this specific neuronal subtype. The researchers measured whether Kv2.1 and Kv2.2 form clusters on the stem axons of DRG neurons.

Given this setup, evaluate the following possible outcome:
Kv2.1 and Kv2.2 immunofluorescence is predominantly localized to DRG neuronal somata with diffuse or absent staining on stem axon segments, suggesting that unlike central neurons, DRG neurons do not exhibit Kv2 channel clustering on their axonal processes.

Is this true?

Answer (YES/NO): NO